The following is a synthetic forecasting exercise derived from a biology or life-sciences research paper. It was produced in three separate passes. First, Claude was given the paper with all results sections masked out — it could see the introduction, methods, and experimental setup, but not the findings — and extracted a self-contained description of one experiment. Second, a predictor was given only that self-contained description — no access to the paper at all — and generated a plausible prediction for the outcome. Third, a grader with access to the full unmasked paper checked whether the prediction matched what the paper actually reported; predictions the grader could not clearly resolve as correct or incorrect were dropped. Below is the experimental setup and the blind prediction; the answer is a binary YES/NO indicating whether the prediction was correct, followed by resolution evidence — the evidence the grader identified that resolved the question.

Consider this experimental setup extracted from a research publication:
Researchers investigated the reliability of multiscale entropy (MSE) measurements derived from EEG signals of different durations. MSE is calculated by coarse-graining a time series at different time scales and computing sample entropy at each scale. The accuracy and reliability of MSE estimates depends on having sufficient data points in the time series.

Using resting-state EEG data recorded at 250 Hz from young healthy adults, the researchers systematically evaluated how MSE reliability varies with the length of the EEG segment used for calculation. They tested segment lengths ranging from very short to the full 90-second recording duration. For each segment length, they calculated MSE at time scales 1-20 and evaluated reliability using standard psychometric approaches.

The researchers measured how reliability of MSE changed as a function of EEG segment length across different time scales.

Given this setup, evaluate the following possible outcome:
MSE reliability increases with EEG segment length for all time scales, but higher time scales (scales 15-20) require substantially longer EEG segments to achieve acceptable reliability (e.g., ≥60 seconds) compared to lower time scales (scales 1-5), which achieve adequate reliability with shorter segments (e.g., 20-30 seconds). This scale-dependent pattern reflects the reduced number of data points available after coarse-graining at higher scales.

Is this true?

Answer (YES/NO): NO